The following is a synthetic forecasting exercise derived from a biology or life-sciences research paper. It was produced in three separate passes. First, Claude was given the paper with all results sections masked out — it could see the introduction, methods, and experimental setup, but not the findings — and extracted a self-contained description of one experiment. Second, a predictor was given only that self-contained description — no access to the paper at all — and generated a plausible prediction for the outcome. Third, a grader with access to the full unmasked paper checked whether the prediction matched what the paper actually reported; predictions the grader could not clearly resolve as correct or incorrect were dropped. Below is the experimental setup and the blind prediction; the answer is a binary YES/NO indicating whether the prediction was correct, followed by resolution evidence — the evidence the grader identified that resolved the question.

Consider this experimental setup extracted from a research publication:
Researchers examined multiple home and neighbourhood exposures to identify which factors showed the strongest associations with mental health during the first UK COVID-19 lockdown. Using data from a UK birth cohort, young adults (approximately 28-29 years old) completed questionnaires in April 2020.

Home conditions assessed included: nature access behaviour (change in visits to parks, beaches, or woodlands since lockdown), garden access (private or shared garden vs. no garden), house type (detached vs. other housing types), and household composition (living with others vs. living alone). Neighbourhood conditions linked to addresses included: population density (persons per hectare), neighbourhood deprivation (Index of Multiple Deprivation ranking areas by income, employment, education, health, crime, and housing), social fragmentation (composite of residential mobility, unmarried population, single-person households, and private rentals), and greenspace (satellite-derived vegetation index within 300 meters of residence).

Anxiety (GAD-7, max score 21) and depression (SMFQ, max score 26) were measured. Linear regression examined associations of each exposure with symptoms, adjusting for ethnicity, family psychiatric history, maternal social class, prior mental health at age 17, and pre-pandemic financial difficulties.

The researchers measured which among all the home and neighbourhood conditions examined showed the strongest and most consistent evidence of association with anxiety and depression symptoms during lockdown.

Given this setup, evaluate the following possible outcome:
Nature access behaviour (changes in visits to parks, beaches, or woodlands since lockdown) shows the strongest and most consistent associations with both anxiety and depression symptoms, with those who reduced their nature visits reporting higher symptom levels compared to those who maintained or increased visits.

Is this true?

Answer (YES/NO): NO